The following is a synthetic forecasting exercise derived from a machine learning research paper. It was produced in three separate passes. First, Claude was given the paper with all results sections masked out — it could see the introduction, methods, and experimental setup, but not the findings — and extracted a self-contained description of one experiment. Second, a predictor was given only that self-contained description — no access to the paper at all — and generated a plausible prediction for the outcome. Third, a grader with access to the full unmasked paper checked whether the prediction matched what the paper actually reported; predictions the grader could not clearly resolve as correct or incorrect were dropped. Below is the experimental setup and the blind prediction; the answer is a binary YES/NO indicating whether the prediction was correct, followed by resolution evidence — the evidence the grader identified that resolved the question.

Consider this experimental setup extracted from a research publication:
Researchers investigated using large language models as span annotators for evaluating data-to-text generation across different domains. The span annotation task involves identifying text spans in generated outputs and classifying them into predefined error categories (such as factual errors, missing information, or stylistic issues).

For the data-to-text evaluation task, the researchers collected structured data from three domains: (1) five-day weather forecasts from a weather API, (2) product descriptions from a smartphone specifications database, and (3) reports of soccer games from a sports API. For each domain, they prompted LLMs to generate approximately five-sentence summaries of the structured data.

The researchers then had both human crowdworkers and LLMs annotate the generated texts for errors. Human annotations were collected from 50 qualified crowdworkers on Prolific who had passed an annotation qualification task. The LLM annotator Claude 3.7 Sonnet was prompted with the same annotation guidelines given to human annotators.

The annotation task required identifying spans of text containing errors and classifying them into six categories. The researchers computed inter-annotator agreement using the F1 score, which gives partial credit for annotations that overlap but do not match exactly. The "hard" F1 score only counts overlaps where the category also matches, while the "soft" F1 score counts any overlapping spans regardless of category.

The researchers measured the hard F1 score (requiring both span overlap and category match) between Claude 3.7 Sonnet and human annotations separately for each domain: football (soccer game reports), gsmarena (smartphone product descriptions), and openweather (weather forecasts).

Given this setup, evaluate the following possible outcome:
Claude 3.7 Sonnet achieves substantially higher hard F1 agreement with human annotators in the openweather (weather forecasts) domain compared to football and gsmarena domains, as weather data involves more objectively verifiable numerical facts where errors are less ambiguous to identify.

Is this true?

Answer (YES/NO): NO